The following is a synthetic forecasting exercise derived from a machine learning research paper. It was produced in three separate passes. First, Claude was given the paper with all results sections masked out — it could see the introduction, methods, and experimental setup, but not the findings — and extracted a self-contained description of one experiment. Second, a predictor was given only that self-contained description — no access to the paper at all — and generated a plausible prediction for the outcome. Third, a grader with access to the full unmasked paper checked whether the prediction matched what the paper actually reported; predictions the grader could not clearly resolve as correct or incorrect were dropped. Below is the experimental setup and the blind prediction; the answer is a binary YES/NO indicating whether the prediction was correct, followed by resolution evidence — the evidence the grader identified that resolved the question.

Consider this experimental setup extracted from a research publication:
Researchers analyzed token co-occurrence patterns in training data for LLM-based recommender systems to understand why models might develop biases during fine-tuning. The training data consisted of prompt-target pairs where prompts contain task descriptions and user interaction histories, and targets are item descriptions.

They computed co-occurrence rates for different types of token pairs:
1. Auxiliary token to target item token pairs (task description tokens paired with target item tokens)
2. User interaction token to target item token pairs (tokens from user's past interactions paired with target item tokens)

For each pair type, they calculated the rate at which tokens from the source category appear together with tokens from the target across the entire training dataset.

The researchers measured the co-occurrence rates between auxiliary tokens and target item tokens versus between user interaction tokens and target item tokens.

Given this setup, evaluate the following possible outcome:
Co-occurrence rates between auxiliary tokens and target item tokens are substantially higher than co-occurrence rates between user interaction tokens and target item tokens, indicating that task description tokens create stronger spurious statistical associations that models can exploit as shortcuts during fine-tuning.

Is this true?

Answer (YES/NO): YES